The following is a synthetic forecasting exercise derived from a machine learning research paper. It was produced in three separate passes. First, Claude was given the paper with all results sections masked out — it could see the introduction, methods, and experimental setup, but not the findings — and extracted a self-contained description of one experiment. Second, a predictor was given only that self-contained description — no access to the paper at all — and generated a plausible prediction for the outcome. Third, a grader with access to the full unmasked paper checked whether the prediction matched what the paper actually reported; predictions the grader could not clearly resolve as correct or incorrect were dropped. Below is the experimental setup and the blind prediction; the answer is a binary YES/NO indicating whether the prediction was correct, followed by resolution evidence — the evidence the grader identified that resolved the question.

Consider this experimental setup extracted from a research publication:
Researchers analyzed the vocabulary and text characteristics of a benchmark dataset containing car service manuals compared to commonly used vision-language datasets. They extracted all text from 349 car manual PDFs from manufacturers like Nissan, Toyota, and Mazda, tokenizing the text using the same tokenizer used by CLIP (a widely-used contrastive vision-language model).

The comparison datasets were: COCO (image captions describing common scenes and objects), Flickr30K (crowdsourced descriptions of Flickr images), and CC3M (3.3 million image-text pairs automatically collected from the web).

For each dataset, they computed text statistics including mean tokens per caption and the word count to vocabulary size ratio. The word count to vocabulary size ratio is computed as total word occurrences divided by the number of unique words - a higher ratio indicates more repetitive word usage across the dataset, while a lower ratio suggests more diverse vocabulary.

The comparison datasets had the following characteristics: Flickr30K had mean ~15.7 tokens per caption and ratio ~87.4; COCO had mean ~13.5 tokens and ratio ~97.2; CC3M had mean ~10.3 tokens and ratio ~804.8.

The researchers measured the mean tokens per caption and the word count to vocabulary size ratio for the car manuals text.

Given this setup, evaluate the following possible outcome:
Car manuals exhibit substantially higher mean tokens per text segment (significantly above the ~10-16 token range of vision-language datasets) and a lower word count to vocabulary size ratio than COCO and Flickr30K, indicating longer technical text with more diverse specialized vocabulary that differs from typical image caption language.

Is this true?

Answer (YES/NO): YES